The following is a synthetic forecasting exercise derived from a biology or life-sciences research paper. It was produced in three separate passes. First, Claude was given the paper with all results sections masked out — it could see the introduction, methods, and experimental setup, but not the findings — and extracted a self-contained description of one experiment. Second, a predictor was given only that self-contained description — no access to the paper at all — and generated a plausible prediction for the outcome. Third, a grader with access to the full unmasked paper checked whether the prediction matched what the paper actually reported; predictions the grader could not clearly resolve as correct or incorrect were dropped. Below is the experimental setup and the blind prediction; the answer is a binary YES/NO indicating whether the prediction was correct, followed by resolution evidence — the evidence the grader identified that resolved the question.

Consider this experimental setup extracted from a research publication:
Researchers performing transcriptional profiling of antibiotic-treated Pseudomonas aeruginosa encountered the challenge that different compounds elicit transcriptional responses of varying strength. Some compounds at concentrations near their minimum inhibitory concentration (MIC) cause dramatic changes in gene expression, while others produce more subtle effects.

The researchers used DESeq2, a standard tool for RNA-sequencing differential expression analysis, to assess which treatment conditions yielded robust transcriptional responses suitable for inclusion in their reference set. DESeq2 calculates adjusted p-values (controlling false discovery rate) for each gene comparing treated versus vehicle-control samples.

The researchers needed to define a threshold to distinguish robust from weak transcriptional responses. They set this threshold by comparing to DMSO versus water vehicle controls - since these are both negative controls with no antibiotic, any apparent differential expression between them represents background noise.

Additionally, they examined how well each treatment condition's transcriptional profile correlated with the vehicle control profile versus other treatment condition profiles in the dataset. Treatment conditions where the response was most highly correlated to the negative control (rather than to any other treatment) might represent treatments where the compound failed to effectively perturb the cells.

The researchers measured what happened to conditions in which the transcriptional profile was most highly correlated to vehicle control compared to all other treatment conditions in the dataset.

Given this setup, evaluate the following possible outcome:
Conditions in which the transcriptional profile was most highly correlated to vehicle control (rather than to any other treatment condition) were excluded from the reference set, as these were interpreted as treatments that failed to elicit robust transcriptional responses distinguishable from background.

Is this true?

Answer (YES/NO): YES